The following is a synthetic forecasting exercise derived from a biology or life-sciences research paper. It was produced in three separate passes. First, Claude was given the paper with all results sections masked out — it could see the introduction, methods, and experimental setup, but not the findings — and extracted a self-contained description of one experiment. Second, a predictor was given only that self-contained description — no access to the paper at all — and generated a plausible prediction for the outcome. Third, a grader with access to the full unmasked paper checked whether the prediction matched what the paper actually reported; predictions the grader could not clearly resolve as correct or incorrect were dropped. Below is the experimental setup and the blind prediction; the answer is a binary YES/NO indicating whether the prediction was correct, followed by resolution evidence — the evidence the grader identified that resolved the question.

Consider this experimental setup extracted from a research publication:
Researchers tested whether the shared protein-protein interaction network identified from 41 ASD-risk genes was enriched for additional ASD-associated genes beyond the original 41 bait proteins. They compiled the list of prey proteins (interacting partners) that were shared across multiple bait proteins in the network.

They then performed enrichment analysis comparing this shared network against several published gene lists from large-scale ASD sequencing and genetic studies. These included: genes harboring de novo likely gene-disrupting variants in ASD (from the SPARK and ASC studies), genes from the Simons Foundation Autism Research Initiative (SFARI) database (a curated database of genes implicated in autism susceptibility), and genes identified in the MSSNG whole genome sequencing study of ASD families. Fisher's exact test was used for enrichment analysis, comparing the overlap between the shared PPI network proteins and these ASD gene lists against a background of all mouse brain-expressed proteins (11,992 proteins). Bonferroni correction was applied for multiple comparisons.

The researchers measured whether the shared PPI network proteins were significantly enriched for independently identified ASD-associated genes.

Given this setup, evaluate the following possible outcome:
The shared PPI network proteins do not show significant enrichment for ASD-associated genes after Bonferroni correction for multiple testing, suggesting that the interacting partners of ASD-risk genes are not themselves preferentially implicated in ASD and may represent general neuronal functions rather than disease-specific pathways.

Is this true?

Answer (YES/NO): NO